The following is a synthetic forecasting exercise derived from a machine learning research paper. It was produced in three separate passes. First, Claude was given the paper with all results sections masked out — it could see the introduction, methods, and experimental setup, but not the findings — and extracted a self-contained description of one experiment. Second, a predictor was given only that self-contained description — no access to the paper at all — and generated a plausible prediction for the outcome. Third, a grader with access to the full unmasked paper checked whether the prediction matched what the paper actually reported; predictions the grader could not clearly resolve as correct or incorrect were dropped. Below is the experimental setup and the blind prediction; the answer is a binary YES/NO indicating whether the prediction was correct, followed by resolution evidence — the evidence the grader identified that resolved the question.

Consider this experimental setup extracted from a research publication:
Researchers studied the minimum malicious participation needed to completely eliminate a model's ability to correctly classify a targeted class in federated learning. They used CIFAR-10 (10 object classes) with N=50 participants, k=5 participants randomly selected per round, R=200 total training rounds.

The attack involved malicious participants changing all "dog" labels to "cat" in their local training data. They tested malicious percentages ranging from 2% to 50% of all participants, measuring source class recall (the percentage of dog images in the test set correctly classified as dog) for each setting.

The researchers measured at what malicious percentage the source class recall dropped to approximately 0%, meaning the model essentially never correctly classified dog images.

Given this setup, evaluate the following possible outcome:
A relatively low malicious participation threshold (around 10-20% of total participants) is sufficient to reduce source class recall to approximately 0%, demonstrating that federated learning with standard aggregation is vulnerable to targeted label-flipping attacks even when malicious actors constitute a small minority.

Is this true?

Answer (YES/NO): NO